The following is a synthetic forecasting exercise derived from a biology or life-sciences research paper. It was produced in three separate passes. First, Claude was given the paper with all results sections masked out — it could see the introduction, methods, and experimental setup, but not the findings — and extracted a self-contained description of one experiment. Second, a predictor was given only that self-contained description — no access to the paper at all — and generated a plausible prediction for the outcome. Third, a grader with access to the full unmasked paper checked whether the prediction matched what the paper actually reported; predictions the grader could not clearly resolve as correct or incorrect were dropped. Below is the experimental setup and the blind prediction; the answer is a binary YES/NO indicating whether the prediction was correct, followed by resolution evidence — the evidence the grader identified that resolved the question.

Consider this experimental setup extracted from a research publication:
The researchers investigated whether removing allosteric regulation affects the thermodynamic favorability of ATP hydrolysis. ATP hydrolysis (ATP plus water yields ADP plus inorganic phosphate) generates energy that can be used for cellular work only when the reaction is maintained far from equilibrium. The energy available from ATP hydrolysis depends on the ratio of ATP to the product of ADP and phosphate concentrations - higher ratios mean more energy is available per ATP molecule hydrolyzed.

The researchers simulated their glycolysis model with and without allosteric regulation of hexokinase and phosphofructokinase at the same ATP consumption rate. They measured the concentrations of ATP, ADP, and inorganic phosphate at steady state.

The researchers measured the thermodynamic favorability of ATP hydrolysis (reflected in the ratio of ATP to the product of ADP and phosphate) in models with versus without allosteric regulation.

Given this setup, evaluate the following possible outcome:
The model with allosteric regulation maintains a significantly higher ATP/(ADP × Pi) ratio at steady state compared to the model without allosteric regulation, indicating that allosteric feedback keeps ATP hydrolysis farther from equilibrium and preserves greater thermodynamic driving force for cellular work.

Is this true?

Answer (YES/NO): NO